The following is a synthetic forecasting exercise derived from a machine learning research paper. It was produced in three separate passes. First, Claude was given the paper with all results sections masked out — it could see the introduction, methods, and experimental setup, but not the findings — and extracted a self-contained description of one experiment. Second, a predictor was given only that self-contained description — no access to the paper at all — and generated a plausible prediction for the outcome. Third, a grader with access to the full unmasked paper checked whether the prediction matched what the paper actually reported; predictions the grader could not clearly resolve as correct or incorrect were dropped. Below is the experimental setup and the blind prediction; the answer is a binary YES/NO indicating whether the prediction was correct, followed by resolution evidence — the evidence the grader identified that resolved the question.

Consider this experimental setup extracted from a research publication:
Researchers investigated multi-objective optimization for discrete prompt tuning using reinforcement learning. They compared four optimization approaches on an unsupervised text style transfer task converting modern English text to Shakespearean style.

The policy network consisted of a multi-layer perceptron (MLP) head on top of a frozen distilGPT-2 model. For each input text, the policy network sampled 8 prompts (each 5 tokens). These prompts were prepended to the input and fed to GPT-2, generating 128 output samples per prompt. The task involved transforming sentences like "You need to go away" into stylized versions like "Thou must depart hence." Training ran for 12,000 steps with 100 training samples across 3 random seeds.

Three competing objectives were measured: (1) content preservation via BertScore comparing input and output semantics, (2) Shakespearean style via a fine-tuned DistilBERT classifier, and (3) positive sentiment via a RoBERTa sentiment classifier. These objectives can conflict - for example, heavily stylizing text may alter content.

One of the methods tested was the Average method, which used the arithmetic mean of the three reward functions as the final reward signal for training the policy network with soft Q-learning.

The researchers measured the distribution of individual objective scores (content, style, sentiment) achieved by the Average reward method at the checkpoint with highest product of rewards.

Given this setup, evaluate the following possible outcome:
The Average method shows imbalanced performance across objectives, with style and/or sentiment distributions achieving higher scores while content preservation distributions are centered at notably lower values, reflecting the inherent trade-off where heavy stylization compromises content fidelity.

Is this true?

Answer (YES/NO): YES